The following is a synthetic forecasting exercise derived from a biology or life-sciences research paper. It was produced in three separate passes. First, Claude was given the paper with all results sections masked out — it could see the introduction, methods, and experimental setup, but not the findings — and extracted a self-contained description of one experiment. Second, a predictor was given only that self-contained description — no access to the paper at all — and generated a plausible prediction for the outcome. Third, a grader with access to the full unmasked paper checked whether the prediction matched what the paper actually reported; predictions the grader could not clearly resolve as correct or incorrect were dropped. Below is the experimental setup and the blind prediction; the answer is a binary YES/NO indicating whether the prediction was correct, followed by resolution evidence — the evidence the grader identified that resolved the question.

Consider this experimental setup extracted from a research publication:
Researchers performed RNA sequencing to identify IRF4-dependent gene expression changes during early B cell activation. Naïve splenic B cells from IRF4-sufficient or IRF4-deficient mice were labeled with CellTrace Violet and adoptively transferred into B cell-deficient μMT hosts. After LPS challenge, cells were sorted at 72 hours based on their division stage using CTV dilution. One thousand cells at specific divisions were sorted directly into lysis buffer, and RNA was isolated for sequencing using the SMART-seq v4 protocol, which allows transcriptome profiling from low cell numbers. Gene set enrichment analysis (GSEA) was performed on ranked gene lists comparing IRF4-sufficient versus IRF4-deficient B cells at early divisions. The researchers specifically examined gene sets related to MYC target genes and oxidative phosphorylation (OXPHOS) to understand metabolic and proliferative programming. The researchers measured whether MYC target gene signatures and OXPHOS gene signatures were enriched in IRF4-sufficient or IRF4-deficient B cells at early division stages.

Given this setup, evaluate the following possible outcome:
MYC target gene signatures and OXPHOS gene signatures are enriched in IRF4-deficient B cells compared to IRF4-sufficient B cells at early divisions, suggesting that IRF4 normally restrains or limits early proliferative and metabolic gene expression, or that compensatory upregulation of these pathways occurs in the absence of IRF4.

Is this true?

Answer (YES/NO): NO